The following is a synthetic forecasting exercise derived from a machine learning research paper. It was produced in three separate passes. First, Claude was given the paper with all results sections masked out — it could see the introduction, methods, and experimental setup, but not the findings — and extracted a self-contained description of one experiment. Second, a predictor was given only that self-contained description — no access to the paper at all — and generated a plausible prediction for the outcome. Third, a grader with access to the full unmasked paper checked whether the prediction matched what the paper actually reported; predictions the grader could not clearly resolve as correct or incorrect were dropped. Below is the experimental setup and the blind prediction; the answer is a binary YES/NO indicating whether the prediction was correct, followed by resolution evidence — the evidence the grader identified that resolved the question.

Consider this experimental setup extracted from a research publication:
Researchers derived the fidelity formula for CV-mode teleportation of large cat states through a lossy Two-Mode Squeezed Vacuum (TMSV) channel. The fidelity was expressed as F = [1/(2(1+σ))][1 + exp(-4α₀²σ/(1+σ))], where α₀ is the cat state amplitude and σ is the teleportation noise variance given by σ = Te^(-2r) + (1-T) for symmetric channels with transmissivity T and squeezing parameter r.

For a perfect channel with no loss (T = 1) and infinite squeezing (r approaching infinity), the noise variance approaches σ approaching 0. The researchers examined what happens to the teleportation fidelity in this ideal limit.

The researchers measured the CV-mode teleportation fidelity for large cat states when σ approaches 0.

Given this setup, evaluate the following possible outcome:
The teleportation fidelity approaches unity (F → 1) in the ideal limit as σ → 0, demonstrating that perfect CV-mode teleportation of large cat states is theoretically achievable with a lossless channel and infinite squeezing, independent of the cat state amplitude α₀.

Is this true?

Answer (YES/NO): YES